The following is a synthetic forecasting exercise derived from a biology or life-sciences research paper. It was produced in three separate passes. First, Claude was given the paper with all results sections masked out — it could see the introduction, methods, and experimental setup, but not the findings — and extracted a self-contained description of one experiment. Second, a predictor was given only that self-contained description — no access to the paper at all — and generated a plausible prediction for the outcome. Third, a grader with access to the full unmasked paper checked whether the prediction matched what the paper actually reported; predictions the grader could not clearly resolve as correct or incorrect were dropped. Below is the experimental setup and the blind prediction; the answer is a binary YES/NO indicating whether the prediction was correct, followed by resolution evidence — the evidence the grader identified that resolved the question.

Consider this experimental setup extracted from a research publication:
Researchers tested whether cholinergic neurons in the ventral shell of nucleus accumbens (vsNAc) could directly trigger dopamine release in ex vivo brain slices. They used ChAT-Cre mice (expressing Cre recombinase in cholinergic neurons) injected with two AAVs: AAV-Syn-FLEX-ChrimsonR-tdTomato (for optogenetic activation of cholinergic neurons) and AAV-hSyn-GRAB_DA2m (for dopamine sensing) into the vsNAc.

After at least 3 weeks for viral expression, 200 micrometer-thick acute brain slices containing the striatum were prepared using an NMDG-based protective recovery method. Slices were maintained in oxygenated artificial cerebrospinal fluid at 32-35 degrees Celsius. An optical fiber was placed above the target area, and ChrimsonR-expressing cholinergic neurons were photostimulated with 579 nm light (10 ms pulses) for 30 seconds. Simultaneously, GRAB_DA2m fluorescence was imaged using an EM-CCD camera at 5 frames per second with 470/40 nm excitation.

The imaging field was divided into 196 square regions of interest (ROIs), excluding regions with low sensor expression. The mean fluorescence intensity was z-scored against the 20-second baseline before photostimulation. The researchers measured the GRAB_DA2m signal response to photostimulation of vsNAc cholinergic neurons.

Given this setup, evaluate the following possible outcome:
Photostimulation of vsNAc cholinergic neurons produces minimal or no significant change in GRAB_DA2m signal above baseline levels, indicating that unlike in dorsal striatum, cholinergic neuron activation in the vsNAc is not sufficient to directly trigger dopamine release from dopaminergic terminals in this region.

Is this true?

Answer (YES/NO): NO